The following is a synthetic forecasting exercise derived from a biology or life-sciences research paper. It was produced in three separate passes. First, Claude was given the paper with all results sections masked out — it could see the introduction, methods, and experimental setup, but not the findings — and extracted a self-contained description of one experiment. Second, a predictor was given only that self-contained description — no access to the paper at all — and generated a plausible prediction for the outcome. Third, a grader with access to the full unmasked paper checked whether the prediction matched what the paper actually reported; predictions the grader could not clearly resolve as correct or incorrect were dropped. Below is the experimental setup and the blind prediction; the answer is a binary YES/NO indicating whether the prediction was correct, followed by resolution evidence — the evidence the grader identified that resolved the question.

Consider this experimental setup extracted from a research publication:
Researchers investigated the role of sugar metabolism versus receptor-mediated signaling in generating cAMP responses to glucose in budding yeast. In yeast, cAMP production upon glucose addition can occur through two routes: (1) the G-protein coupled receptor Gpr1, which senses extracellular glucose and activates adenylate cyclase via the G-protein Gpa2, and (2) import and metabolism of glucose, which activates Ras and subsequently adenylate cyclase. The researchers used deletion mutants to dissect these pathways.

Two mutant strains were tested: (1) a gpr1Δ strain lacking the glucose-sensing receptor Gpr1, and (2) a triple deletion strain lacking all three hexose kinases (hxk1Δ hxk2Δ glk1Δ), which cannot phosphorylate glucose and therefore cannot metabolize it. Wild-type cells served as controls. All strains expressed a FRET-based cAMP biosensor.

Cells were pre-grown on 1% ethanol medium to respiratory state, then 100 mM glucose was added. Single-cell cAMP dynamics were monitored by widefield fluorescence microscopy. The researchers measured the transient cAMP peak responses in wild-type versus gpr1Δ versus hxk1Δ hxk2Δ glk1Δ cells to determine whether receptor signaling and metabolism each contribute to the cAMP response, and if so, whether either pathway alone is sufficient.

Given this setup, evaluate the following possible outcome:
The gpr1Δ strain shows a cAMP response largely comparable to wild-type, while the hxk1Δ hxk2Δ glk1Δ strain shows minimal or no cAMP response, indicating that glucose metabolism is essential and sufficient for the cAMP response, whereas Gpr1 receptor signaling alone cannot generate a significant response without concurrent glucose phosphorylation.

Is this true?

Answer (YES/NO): NO